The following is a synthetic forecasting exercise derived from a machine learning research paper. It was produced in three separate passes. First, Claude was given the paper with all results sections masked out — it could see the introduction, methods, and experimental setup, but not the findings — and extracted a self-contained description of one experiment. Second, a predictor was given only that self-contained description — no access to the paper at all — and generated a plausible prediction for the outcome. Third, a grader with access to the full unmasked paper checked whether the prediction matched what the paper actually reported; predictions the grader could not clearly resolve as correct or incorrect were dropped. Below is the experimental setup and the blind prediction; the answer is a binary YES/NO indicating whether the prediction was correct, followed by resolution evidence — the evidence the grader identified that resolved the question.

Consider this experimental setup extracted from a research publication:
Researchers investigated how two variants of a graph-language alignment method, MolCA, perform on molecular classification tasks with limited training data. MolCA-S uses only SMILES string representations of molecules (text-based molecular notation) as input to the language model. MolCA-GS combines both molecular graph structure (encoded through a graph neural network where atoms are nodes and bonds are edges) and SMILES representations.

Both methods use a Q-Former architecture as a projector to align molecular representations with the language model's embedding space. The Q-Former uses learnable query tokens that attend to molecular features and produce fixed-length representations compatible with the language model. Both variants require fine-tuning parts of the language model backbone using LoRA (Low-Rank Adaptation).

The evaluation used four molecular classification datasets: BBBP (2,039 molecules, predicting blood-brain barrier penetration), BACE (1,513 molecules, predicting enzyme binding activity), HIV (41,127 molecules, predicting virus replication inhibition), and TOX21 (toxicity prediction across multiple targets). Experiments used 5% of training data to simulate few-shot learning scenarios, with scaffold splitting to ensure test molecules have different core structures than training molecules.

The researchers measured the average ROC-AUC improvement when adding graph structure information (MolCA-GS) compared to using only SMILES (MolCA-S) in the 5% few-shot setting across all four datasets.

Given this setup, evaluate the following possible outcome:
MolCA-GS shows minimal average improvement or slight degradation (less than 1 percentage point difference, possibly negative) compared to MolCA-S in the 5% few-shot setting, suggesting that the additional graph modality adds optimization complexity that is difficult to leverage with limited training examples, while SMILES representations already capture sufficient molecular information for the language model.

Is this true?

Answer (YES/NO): NO